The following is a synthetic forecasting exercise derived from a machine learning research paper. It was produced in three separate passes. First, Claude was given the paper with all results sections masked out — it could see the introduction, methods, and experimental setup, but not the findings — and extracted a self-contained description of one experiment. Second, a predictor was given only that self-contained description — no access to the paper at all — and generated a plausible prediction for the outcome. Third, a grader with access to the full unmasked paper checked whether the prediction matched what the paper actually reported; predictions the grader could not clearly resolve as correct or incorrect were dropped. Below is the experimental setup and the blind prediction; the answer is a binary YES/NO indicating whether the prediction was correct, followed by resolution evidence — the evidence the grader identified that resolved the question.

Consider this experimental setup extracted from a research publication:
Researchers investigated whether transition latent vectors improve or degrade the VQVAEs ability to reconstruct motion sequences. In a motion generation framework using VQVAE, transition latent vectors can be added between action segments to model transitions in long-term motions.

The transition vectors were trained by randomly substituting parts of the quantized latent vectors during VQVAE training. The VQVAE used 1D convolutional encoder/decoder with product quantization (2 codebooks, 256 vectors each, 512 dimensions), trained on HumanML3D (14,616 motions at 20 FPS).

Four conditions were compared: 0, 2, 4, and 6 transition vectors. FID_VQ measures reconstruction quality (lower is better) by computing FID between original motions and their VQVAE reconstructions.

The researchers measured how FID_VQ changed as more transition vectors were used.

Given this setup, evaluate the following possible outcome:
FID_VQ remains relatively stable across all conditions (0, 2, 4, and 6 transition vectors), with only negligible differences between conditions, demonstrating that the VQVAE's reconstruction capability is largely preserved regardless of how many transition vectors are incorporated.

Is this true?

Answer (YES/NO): NO